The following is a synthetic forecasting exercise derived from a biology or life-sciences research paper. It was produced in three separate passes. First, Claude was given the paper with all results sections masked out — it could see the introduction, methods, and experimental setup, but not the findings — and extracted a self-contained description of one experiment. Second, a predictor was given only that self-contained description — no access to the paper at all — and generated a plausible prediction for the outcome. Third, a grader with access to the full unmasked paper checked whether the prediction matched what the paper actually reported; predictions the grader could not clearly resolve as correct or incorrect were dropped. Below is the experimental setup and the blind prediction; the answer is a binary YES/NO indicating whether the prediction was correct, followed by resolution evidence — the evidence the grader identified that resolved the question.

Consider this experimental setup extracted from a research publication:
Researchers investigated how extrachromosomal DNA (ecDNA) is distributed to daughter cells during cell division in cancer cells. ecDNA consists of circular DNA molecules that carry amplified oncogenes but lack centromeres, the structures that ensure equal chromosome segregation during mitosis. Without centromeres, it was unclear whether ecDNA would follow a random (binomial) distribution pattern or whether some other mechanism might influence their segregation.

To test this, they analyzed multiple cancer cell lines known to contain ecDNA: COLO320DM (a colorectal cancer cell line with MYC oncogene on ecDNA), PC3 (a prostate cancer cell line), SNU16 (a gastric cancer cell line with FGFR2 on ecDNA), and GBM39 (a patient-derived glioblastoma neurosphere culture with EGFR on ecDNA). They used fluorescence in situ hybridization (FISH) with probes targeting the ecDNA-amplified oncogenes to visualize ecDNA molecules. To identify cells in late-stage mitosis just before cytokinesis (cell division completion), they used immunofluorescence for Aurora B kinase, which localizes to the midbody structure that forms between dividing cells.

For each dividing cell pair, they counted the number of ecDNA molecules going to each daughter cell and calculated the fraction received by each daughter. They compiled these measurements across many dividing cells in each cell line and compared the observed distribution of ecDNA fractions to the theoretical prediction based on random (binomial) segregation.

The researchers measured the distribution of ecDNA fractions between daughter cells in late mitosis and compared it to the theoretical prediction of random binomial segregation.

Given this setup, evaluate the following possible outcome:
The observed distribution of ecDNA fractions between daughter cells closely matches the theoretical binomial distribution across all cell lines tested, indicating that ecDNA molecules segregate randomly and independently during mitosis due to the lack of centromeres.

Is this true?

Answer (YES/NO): YES